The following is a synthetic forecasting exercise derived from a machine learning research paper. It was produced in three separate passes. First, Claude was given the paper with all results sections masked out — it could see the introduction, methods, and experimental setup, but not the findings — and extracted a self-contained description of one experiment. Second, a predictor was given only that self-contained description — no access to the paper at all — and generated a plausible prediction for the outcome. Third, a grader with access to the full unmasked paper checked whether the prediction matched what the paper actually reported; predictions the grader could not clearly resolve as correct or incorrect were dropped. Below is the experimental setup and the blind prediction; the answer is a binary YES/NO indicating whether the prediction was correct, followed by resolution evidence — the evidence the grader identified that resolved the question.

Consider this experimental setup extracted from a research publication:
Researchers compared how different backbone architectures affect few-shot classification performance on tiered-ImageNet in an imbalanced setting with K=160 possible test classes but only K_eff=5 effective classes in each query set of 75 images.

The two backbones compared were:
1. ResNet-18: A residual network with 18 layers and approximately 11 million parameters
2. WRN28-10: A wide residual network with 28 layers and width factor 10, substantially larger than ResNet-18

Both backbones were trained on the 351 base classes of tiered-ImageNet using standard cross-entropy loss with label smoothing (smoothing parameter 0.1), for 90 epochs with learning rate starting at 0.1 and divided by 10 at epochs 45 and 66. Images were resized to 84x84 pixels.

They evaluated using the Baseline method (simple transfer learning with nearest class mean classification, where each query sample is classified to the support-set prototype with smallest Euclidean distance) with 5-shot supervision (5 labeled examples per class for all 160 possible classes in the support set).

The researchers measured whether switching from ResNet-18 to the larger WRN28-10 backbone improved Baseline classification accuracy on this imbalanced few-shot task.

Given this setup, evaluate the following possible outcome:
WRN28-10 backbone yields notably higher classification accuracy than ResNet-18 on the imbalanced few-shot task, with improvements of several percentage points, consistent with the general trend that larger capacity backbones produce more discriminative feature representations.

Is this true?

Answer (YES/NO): NO